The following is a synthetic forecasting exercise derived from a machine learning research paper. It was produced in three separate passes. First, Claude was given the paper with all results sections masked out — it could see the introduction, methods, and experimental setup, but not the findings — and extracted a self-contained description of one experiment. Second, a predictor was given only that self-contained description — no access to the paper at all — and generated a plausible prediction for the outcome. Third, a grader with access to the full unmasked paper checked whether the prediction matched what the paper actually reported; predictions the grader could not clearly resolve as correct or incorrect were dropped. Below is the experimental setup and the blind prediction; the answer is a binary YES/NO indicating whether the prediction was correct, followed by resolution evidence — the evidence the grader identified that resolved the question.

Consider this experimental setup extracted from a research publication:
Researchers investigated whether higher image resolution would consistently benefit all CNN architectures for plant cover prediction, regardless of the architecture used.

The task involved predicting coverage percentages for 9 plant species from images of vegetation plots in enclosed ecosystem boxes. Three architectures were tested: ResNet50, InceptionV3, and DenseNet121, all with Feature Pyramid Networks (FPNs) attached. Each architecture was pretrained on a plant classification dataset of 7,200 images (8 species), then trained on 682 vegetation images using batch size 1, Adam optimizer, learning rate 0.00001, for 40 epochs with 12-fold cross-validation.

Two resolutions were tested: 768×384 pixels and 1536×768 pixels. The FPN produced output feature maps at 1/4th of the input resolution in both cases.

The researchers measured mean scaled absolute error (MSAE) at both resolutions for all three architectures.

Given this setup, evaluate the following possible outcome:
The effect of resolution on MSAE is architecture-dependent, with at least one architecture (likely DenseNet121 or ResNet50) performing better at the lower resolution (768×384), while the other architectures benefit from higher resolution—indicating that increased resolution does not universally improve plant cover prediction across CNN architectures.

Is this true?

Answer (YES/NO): NO